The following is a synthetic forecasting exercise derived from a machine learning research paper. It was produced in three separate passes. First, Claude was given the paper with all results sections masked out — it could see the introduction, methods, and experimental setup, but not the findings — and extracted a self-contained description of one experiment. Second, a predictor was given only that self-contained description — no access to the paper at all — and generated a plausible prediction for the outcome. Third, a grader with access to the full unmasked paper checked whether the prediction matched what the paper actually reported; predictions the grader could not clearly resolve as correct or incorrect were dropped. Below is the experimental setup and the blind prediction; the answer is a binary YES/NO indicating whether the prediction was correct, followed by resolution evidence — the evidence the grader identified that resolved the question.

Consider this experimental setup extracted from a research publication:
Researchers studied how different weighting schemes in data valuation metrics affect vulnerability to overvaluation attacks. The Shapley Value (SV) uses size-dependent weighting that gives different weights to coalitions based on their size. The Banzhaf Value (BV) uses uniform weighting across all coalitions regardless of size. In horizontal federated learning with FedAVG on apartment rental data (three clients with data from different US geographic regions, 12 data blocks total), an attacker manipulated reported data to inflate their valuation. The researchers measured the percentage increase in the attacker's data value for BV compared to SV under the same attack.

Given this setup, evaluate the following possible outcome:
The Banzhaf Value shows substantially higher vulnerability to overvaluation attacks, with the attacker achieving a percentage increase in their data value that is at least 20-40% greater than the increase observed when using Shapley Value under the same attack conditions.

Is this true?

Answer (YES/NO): YES